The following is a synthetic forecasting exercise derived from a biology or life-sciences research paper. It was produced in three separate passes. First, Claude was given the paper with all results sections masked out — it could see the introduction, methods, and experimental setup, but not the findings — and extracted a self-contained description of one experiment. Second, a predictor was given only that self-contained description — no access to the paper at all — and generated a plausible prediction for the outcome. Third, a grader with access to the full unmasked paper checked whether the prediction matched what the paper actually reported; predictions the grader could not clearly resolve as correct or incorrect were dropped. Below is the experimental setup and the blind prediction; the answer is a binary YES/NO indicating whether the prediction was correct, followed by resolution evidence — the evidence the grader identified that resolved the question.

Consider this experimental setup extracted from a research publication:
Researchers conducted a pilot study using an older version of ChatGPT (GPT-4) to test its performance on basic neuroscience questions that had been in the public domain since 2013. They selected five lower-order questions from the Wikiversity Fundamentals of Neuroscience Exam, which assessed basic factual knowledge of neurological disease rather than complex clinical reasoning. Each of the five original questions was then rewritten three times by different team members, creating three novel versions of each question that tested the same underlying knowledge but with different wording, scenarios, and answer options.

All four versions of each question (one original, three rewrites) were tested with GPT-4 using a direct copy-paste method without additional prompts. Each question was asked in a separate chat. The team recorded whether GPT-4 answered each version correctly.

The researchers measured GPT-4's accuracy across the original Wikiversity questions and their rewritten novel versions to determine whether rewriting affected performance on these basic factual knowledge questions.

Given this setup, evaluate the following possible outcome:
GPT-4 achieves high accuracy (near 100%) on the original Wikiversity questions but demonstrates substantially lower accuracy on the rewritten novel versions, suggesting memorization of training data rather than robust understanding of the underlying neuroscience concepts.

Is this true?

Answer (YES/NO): NO